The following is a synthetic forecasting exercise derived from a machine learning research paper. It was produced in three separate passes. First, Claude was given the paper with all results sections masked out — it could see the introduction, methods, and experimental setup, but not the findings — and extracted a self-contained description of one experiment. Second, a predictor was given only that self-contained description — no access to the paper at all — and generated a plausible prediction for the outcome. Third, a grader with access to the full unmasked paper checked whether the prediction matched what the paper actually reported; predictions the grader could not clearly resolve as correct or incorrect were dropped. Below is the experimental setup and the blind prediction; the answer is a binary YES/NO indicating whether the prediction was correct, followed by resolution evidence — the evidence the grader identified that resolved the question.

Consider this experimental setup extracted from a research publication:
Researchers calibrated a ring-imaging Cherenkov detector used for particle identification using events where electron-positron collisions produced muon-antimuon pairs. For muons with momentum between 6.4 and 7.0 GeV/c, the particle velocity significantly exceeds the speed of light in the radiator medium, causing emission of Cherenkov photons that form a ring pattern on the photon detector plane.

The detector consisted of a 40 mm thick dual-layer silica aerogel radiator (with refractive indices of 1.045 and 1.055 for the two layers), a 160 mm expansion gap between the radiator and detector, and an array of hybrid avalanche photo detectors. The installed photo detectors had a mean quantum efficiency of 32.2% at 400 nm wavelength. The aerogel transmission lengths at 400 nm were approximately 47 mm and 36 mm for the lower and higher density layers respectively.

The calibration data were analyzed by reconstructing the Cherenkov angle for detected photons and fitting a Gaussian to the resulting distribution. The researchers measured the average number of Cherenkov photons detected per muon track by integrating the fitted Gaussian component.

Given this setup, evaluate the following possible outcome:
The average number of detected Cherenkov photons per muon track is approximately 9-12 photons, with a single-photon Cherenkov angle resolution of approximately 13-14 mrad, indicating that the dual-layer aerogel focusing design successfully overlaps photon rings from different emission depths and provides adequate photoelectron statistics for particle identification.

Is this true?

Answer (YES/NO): YES